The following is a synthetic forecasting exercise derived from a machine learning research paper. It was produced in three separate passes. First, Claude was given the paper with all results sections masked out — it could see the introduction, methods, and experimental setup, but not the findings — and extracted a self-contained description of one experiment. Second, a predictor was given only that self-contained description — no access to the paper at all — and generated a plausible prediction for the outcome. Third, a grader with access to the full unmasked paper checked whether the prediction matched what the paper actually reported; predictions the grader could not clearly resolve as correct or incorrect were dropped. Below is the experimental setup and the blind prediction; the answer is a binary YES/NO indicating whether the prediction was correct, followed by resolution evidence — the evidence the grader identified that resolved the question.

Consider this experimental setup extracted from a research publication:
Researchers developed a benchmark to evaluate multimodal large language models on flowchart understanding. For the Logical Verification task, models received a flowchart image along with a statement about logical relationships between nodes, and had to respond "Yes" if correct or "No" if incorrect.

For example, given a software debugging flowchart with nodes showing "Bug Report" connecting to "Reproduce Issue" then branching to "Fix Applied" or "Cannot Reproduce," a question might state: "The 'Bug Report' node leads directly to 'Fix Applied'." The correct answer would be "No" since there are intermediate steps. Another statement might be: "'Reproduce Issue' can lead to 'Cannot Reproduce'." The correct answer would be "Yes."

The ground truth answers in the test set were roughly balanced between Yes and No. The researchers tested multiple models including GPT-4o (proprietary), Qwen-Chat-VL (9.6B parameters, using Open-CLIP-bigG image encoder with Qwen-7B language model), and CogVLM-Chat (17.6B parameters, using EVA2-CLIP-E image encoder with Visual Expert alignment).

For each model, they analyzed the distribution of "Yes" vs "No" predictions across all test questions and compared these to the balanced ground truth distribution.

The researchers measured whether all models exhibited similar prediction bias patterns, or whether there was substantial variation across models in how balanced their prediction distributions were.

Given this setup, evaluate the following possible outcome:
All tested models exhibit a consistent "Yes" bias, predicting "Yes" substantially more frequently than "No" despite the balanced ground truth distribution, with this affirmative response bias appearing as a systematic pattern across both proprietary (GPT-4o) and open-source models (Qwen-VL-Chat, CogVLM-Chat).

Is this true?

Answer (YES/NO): NO